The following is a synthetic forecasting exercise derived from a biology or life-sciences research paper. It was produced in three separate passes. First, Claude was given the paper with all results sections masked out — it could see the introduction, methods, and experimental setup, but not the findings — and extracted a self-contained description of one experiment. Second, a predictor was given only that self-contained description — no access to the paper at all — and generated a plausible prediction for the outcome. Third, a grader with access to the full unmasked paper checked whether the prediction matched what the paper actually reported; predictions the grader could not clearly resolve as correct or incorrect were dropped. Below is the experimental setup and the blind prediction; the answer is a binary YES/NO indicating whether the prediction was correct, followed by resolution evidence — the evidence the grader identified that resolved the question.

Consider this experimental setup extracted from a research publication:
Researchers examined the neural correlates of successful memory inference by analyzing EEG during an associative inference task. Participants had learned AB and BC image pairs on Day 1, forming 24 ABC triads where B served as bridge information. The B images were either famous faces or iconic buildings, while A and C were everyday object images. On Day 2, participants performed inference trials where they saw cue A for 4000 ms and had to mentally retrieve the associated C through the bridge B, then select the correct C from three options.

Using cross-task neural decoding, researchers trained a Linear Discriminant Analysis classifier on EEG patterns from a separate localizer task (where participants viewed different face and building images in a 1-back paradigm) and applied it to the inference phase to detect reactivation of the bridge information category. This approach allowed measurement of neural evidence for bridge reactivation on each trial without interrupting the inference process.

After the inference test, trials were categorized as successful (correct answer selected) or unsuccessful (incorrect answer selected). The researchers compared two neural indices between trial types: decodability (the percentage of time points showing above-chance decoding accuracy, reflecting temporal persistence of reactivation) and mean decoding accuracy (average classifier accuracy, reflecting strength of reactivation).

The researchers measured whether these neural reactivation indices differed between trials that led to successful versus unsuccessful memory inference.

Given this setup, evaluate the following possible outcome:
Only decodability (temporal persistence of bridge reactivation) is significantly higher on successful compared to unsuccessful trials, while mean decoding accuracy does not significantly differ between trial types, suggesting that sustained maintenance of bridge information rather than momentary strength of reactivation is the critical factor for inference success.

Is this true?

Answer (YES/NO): NO